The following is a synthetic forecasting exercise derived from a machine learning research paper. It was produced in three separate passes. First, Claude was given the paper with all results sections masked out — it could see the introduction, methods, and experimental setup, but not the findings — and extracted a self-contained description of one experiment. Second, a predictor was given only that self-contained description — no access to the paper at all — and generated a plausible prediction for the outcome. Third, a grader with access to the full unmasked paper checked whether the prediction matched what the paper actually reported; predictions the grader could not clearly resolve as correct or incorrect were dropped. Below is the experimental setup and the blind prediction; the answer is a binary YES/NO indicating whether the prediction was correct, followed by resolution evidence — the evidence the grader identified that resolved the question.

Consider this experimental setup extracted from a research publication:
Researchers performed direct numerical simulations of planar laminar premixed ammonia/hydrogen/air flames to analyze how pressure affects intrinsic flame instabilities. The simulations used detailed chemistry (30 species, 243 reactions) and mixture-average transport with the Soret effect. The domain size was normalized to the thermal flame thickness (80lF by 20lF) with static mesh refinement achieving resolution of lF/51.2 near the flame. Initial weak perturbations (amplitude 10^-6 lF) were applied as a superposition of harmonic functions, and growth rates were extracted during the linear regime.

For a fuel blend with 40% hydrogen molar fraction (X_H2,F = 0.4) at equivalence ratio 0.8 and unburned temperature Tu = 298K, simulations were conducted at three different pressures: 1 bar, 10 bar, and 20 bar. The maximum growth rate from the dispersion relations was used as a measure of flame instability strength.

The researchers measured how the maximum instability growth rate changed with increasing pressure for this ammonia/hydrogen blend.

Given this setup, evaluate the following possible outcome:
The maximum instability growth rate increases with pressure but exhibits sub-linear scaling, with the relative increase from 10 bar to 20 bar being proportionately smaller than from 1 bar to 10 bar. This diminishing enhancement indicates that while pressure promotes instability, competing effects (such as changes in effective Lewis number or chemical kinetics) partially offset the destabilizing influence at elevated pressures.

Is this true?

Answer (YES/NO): NO